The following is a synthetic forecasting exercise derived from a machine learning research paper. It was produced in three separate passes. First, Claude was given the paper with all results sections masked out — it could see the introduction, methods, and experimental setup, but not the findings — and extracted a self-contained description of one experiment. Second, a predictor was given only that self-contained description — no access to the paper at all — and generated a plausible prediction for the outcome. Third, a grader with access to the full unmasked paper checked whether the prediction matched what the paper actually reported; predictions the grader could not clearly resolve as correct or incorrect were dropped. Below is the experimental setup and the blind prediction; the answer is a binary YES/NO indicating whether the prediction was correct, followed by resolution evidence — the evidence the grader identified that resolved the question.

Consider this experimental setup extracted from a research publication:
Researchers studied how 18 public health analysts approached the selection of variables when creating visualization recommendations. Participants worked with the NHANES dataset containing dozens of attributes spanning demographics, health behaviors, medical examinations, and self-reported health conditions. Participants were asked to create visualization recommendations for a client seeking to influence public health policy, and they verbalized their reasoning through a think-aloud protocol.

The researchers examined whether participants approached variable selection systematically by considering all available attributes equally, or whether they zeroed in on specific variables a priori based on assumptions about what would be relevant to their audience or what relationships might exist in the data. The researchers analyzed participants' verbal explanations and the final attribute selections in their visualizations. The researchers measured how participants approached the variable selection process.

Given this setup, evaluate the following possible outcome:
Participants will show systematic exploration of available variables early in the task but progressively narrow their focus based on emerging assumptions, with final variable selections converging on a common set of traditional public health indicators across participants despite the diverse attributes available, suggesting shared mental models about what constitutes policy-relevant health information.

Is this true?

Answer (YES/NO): NO